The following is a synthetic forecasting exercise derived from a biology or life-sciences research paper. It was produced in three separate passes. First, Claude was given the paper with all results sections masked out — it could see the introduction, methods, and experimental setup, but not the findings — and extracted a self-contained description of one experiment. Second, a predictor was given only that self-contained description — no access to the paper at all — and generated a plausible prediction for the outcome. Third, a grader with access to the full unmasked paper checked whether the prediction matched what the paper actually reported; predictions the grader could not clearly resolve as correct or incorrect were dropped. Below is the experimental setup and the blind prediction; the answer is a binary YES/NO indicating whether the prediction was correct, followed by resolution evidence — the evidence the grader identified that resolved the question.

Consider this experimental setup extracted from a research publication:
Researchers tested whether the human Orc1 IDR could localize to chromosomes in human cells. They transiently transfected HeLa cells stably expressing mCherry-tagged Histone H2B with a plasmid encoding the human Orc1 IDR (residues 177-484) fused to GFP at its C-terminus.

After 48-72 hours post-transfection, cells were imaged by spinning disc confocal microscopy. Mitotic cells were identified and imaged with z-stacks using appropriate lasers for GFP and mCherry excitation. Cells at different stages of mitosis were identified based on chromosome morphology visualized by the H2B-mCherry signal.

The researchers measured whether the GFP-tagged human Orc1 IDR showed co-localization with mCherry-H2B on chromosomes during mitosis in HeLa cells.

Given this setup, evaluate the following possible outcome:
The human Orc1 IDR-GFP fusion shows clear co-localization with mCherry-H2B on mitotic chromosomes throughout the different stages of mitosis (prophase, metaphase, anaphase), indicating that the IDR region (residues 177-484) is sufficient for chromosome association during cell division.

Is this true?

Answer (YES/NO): NO